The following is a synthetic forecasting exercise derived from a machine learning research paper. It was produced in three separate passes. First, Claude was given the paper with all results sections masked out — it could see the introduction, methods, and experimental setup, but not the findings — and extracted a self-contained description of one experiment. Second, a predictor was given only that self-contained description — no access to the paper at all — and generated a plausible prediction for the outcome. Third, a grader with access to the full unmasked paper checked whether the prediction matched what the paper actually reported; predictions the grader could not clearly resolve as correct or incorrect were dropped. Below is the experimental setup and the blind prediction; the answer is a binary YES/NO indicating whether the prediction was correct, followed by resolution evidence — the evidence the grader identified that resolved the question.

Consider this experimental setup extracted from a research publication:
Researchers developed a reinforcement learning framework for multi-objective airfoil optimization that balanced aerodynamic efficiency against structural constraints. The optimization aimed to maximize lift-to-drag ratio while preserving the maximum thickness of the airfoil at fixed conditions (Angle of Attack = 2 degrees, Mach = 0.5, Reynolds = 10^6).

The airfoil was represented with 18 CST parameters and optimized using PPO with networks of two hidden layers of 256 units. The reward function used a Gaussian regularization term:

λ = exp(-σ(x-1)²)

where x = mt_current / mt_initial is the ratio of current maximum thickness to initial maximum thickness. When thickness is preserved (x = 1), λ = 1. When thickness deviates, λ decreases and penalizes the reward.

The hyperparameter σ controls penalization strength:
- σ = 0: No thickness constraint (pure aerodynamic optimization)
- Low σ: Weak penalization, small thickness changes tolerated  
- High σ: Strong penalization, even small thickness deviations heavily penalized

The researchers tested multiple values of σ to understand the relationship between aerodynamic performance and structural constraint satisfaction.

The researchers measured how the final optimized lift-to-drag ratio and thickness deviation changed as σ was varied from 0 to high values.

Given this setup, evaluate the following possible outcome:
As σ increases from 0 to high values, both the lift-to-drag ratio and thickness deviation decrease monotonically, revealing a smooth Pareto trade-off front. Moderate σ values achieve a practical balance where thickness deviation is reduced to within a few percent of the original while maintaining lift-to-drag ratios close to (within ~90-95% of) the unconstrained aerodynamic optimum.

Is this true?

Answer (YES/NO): NO